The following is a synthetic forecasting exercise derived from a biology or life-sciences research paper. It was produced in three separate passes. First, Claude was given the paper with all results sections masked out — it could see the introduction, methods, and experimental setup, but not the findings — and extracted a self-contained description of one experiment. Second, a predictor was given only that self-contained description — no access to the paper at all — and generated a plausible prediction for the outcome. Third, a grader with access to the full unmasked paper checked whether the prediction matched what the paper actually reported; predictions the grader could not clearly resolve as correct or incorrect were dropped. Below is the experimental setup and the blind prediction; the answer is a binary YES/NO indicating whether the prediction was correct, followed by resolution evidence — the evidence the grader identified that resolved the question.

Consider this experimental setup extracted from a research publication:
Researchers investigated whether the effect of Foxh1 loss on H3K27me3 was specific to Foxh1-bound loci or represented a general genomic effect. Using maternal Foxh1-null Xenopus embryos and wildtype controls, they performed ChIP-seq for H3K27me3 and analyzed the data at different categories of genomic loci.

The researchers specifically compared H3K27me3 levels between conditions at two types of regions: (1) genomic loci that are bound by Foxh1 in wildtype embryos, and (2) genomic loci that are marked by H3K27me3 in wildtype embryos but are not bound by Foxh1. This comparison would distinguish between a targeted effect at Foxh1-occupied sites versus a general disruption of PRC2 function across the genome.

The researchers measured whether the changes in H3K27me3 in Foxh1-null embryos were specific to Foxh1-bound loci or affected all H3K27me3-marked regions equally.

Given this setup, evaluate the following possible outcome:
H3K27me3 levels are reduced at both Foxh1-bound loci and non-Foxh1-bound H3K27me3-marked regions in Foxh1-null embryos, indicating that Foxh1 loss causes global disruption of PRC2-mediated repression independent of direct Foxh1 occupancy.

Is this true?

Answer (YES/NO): NO